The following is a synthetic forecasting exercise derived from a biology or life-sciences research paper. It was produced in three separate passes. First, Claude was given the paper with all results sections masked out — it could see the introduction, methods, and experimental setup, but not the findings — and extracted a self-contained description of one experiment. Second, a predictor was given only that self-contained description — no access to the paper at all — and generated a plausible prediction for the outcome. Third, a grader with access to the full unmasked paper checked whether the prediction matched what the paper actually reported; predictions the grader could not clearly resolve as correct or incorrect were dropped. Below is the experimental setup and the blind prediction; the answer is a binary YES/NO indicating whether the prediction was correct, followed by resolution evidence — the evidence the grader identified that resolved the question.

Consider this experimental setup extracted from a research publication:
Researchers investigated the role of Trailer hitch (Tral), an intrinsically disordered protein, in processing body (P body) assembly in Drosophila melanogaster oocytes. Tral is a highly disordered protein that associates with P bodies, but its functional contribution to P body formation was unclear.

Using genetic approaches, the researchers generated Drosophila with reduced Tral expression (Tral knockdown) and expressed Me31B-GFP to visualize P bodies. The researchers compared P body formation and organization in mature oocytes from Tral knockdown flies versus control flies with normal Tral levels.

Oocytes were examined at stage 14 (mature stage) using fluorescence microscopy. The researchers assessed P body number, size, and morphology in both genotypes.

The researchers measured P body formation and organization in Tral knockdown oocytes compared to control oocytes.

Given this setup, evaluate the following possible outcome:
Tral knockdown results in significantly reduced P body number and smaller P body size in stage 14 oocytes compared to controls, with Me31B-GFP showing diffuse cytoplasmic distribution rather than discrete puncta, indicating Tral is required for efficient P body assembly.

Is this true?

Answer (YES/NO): NO